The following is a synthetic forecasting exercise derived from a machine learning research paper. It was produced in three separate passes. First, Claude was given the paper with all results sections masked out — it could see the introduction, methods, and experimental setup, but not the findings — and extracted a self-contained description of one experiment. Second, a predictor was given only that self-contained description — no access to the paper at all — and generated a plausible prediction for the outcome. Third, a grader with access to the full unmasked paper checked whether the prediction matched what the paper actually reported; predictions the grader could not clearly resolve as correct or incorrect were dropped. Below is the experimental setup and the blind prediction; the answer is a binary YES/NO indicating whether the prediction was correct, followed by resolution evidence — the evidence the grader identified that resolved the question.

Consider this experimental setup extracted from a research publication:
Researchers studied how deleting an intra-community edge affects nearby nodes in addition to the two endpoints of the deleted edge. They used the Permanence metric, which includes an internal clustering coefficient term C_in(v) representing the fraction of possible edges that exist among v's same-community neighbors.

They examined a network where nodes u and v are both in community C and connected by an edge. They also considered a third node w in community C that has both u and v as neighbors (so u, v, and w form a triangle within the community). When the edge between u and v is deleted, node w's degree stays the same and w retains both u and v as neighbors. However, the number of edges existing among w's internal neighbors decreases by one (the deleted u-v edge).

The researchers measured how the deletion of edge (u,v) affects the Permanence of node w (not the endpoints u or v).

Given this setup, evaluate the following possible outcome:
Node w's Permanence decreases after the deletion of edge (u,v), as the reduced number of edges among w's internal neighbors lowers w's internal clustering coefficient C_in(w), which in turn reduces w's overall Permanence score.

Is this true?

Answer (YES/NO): YES